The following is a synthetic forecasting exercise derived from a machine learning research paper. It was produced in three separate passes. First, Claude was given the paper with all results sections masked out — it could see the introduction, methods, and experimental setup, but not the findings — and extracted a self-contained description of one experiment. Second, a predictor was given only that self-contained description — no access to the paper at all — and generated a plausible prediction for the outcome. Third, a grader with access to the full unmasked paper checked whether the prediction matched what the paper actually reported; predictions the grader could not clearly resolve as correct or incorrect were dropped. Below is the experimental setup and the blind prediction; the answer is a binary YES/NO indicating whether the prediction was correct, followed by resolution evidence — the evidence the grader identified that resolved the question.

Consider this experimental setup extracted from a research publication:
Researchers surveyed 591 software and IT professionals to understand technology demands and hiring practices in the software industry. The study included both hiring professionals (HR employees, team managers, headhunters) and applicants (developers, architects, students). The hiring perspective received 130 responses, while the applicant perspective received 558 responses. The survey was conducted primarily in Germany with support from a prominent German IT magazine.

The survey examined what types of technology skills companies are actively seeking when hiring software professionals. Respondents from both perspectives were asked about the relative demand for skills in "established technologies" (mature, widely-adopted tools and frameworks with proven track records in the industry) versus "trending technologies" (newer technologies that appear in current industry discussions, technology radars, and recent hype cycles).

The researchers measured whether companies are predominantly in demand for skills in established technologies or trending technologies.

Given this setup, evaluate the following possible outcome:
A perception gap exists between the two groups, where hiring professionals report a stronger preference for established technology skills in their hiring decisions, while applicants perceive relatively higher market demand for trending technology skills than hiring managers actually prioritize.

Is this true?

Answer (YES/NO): YES